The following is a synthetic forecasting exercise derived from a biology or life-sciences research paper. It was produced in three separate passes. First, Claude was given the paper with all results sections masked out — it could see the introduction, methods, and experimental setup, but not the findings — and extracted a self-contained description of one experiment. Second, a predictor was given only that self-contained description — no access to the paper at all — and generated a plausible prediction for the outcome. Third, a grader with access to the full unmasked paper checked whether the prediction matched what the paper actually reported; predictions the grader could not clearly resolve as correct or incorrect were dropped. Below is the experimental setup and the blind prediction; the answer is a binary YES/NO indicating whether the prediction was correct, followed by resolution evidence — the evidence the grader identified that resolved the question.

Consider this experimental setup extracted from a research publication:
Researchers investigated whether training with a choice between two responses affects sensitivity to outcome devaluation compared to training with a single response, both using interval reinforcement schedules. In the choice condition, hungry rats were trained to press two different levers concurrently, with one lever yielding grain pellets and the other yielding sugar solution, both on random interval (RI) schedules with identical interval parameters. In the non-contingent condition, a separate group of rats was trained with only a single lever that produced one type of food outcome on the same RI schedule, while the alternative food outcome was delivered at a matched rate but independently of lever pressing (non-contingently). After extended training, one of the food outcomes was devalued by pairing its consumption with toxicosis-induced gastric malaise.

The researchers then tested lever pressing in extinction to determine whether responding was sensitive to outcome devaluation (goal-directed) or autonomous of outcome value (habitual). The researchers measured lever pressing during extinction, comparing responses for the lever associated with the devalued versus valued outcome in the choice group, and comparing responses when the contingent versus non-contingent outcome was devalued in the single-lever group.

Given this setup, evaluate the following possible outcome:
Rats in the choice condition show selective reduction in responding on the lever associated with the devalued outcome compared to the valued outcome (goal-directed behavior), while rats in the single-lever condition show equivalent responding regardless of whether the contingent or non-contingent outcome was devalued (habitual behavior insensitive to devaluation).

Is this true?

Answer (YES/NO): YES